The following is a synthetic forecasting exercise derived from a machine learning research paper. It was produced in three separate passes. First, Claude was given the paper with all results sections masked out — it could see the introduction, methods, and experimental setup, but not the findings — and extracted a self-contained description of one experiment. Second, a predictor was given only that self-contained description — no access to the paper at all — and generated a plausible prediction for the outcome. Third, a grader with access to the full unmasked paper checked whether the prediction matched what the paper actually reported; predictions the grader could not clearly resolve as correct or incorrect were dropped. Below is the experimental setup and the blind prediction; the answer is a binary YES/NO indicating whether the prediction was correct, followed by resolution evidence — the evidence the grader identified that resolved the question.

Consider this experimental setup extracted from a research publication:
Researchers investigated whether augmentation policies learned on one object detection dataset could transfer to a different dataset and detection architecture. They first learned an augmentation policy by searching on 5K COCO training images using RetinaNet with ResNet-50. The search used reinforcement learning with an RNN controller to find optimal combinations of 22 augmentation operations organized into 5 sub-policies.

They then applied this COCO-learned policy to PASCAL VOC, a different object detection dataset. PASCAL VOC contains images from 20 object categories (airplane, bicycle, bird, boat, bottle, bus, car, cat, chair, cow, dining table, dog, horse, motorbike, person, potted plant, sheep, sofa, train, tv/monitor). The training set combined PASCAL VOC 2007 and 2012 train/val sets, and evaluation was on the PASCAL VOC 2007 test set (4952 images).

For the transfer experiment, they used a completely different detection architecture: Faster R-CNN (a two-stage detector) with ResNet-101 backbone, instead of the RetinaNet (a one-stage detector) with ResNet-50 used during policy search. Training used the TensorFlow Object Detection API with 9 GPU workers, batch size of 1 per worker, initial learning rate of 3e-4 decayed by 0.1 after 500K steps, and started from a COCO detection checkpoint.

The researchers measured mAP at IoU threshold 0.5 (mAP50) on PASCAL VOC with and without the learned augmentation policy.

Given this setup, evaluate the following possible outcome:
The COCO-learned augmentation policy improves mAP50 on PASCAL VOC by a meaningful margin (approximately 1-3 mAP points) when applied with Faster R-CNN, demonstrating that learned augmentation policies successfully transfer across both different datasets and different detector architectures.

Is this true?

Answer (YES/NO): YES